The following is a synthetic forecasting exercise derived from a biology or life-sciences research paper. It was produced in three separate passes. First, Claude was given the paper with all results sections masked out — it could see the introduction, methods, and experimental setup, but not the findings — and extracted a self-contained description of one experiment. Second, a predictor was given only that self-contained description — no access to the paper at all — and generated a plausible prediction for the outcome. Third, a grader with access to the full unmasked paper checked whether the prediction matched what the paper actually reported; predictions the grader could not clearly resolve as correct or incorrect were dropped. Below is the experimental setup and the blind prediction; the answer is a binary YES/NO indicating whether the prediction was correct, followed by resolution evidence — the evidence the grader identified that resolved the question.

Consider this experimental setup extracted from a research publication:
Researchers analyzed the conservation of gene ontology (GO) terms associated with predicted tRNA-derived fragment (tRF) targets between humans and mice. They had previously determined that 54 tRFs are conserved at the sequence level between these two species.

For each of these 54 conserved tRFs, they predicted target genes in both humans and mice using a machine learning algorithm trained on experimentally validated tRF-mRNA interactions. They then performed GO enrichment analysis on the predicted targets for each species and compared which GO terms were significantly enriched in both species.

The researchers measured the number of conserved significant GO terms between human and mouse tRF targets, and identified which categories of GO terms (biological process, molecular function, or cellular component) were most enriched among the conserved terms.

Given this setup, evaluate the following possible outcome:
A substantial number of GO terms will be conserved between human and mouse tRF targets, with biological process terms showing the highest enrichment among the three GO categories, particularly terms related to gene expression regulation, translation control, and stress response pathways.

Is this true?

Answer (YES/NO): NO